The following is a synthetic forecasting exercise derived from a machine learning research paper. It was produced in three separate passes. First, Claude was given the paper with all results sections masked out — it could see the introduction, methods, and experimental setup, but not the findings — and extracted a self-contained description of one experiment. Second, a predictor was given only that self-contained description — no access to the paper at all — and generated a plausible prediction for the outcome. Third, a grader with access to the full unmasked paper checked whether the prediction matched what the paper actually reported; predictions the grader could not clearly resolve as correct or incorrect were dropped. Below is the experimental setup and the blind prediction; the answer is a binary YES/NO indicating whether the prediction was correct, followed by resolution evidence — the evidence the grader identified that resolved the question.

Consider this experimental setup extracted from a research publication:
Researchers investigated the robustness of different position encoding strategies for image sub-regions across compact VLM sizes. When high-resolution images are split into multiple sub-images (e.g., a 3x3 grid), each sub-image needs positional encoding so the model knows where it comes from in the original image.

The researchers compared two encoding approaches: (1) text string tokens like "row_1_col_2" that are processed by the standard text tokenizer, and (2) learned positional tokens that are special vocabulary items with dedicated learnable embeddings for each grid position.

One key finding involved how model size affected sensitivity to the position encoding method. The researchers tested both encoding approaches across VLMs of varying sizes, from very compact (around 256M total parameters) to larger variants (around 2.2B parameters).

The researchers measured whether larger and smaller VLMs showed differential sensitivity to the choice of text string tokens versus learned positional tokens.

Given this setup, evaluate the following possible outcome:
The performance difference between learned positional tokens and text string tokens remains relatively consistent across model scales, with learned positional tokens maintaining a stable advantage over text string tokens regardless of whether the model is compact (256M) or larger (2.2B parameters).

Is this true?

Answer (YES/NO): NO